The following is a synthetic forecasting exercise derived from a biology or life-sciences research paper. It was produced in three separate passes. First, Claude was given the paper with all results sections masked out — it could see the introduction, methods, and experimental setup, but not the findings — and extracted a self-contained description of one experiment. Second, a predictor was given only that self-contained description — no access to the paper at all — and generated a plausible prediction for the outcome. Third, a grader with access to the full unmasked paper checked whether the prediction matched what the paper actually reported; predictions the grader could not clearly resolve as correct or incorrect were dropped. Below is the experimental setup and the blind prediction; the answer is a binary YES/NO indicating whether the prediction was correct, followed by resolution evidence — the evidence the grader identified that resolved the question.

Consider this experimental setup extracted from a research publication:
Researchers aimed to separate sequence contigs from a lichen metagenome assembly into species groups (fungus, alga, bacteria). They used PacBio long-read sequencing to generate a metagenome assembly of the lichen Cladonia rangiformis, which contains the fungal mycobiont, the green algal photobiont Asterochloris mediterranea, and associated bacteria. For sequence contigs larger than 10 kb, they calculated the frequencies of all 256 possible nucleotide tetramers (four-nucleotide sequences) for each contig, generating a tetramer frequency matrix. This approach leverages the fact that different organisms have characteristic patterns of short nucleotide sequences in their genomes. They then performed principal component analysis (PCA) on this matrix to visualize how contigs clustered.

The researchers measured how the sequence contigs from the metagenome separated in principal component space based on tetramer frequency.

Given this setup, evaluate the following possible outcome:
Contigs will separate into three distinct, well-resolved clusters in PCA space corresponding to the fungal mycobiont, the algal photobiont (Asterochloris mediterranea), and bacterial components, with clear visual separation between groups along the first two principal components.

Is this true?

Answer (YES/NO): YES